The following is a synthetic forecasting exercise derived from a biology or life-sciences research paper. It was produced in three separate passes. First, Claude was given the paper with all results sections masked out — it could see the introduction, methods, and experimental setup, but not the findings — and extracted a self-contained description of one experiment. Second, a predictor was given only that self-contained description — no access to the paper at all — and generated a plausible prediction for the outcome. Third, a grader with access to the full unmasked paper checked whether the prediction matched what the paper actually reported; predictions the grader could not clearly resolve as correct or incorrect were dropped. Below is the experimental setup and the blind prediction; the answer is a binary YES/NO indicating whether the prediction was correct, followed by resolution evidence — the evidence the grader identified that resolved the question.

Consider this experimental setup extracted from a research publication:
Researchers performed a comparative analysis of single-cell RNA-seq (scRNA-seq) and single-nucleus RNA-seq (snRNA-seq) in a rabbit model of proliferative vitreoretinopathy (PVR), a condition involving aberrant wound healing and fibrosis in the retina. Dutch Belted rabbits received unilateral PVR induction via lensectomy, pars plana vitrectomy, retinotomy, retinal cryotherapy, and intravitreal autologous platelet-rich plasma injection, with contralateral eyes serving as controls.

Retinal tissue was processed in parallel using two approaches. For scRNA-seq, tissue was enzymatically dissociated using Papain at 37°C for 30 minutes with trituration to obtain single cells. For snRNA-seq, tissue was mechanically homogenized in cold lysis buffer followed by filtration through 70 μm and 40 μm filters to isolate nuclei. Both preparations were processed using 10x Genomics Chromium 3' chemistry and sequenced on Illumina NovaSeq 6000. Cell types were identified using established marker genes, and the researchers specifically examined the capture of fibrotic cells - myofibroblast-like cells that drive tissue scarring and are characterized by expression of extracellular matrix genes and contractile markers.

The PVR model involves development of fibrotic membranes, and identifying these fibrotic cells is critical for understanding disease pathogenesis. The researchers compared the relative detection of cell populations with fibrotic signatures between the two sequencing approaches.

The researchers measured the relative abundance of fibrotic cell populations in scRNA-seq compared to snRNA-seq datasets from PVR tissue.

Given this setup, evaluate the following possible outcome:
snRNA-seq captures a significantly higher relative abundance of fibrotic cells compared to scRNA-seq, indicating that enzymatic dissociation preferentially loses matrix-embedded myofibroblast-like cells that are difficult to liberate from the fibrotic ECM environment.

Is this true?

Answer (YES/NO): YES